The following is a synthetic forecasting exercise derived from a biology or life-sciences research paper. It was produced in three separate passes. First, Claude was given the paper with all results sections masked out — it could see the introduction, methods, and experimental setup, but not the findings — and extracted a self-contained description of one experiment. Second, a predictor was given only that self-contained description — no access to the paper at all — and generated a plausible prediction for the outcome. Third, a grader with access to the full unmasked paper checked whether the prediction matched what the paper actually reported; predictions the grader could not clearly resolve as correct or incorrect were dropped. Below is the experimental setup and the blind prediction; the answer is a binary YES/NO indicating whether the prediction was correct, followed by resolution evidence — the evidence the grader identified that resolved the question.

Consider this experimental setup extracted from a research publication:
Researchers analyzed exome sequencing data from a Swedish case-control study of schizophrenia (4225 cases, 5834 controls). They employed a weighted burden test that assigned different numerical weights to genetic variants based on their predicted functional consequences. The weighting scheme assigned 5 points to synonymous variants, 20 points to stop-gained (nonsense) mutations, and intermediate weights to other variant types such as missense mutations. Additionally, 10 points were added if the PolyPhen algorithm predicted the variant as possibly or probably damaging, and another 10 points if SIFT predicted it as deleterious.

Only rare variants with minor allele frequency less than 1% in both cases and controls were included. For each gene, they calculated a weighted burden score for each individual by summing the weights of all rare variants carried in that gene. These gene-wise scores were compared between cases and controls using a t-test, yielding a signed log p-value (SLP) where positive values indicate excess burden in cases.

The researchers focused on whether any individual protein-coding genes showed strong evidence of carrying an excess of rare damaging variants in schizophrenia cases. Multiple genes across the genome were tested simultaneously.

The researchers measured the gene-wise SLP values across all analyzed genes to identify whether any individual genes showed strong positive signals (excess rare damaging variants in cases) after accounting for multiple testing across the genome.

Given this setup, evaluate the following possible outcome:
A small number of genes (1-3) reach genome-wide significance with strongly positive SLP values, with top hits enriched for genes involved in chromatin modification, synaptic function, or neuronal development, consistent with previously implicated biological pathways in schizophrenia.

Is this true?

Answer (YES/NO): NO